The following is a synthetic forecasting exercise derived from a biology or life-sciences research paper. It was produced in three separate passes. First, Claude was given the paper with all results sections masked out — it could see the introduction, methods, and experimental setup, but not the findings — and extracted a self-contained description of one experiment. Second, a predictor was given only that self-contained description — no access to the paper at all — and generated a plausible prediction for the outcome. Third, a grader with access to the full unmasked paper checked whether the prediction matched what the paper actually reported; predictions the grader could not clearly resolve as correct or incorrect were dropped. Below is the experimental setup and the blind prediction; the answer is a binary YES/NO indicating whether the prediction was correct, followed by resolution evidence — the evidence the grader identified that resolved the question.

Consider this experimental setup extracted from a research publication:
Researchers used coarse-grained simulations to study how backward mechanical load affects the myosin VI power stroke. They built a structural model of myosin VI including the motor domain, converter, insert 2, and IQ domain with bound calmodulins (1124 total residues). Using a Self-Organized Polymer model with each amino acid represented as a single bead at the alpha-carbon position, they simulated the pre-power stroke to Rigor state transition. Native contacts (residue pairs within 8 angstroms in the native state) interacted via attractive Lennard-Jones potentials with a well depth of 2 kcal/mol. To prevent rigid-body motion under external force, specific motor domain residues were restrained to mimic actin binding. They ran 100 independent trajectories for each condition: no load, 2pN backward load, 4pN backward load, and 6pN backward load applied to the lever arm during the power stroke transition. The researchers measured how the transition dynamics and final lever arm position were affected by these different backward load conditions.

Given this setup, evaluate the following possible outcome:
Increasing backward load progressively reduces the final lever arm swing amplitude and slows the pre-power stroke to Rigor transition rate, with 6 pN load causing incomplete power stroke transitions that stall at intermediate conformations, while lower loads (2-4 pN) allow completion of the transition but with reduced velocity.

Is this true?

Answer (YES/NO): NO